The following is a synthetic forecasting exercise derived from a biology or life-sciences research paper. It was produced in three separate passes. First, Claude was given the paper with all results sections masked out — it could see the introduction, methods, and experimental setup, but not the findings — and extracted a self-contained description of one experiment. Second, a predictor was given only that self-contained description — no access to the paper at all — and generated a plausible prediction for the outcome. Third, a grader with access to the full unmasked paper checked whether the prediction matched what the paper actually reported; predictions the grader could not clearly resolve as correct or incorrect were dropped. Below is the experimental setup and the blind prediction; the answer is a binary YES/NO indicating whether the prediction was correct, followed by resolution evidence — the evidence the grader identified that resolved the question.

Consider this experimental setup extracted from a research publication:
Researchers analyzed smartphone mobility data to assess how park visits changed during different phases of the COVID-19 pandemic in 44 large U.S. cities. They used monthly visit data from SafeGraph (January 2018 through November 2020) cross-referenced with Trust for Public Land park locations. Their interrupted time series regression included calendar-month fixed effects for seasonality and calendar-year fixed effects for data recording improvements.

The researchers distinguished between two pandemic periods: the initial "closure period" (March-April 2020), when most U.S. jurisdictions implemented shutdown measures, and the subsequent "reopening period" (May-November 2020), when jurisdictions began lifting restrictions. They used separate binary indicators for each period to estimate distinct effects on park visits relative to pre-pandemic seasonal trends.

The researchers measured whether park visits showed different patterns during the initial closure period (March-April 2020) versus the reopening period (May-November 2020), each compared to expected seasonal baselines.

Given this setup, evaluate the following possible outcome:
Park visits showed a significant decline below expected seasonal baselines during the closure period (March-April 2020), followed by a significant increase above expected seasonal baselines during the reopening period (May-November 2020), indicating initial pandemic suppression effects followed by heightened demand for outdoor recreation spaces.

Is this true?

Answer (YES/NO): NO